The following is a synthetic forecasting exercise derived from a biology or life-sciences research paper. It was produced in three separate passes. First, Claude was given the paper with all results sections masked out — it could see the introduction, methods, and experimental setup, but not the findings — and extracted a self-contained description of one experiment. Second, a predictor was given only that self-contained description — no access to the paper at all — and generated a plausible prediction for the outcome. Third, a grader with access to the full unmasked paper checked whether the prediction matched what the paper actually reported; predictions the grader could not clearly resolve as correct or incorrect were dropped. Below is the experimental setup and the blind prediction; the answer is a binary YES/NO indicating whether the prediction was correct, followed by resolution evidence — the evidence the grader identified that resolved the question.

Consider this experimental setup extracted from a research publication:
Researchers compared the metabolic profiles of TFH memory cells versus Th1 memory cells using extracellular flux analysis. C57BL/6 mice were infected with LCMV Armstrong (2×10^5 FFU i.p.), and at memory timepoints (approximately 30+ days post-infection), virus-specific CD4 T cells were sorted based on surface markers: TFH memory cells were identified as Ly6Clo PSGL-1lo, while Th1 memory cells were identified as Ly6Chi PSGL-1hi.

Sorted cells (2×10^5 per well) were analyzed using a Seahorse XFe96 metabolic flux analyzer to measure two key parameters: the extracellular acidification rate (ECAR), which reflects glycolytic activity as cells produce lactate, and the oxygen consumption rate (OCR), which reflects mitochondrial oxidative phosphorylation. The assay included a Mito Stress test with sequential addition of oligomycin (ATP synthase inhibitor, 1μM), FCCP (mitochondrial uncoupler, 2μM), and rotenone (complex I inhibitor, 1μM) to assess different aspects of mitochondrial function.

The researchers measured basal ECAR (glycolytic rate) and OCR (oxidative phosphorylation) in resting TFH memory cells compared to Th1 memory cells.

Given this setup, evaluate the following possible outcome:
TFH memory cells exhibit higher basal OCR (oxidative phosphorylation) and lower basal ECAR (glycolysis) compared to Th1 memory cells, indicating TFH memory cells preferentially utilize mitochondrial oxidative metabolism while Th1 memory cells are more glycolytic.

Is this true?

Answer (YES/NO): NO